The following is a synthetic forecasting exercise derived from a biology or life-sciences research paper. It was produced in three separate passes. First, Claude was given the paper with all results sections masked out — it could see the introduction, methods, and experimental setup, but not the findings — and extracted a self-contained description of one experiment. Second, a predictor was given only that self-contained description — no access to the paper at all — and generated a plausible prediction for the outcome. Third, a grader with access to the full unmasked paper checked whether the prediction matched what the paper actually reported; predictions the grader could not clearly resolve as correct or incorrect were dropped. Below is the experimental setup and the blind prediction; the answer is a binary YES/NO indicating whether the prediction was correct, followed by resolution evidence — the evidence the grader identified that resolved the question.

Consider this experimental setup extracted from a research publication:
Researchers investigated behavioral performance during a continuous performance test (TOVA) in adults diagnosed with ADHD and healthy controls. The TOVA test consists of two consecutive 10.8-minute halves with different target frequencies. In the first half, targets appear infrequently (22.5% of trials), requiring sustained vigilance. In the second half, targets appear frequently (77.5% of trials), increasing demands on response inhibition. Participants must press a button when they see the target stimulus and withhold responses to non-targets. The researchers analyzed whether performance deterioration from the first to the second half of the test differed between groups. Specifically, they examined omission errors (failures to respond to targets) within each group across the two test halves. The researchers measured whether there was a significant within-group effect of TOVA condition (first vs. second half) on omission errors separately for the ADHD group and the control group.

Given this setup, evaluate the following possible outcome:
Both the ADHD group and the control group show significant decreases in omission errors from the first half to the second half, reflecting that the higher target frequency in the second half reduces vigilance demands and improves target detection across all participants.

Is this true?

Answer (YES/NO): NO